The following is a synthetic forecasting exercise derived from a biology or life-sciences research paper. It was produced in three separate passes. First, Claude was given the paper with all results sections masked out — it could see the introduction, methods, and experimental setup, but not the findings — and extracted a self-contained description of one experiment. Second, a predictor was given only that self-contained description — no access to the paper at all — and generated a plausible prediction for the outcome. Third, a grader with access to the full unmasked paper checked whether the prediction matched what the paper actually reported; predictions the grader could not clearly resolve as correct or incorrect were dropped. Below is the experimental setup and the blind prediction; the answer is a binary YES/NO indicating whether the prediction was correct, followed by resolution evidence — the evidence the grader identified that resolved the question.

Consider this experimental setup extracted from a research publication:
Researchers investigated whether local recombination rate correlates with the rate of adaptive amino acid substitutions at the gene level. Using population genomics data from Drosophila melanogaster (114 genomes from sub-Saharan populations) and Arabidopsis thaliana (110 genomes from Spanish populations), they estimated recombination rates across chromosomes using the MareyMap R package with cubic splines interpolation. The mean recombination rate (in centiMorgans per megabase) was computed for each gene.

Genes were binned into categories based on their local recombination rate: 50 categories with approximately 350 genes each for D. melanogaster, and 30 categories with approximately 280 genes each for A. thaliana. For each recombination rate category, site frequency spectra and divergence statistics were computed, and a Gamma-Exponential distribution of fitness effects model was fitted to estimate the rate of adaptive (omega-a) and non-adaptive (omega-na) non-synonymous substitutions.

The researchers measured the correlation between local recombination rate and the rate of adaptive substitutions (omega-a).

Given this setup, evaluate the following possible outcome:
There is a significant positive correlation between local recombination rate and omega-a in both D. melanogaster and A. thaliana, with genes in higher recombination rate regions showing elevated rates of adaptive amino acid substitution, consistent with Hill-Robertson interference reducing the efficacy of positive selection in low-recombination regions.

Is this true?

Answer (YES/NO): YES